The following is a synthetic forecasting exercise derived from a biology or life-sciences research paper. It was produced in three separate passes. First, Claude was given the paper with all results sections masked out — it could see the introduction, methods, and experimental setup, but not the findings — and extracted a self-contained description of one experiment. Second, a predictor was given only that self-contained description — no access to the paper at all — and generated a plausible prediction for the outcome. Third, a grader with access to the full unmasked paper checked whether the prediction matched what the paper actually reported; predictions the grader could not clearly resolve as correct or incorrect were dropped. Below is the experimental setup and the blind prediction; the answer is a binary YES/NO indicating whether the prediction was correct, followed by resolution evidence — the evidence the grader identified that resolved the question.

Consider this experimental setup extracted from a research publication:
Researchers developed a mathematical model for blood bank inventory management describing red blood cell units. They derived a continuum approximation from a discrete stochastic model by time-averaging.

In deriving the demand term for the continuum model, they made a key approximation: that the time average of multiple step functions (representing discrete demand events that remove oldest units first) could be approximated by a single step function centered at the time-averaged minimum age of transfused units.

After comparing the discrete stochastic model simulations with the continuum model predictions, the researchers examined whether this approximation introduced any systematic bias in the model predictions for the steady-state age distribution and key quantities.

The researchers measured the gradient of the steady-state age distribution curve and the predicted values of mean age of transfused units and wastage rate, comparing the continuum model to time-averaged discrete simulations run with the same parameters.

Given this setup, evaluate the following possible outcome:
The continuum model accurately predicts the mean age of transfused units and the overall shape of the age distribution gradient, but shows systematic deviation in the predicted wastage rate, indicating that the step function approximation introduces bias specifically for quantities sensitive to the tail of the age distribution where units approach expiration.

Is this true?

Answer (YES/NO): NO